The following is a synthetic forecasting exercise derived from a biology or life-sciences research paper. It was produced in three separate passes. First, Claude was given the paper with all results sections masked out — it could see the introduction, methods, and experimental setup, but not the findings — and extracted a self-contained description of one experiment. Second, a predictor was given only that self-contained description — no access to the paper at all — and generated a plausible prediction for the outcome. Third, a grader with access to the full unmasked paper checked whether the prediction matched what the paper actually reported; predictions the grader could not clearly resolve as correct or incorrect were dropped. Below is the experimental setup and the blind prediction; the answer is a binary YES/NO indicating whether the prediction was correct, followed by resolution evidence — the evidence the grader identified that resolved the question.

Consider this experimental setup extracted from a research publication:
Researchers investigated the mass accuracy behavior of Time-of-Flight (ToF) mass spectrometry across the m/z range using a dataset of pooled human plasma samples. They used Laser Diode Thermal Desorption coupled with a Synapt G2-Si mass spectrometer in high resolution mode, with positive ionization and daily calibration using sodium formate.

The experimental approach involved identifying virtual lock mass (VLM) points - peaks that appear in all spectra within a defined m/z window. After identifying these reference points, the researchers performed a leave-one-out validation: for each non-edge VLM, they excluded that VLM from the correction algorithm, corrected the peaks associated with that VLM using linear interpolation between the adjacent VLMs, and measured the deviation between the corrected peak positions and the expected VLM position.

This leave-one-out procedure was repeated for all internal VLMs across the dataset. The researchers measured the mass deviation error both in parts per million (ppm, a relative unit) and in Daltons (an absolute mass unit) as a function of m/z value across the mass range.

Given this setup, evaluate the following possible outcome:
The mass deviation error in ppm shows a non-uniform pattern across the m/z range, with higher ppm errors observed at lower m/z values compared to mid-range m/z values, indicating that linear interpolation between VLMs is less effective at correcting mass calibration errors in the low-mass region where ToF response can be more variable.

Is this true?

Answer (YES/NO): NO